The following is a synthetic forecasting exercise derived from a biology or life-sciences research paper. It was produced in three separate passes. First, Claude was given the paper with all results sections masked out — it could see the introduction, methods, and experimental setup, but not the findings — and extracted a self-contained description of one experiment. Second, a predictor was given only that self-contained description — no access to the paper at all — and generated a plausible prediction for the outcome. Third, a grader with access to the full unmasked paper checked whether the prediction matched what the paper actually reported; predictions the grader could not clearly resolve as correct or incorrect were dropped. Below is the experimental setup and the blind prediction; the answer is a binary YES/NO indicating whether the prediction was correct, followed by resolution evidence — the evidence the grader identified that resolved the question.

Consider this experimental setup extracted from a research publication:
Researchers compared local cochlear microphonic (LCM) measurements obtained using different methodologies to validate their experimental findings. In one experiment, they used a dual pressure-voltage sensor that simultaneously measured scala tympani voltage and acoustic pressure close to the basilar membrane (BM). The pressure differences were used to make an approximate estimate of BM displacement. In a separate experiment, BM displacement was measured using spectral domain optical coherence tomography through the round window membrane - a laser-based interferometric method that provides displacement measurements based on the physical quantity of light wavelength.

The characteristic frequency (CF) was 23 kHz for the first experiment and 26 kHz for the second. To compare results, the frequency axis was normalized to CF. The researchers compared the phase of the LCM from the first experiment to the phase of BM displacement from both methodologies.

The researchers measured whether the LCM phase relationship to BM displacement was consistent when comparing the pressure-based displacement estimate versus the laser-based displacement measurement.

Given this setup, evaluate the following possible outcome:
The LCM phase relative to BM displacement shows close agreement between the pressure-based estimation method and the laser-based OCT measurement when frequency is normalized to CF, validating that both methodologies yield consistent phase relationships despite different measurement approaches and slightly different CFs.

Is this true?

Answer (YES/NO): YES